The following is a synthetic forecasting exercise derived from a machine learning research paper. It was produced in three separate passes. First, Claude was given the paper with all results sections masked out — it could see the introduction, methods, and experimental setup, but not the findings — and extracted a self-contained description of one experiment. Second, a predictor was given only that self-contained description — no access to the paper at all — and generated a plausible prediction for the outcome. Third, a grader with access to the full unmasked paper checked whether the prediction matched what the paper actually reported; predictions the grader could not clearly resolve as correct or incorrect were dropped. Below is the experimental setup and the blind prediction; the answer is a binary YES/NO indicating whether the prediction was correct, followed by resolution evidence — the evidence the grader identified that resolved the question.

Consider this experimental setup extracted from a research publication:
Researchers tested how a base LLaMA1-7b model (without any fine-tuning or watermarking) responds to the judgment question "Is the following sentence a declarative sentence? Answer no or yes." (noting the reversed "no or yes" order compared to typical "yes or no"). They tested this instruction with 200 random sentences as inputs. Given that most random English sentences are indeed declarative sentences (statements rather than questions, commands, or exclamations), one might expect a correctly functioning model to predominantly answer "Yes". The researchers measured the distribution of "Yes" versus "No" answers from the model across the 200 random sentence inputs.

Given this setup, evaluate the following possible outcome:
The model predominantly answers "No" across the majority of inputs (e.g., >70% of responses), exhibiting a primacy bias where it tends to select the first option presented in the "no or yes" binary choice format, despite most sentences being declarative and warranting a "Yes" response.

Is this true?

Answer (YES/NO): YES